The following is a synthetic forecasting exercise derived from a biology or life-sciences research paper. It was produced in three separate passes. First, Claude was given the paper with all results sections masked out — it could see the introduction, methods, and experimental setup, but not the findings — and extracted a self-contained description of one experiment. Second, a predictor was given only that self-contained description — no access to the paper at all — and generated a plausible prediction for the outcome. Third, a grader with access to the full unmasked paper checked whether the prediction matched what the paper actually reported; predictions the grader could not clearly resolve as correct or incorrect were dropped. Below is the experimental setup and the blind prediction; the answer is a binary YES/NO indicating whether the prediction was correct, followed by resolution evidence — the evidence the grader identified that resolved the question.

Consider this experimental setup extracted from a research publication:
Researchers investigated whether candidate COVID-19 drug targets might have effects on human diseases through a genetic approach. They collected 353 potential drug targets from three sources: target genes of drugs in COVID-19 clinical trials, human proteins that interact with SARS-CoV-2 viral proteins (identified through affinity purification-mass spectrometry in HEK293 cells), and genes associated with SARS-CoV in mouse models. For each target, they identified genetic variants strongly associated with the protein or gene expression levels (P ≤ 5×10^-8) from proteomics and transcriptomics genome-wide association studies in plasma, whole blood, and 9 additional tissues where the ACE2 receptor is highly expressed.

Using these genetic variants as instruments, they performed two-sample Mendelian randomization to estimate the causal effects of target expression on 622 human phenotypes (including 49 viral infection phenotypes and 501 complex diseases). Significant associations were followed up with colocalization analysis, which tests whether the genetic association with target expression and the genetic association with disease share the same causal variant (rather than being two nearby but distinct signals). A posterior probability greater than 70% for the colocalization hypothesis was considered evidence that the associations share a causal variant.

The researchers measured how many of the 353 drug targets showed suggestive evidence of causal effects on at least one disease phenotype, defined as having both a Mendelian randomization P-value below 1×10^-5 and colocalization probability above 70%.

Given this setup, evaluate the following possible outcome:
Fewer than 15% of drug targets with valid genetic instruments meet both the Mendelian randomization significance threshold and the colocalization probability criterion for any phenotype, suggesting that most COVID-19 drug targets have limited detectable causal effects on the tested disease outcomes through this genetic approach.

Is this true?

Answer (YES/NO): NO